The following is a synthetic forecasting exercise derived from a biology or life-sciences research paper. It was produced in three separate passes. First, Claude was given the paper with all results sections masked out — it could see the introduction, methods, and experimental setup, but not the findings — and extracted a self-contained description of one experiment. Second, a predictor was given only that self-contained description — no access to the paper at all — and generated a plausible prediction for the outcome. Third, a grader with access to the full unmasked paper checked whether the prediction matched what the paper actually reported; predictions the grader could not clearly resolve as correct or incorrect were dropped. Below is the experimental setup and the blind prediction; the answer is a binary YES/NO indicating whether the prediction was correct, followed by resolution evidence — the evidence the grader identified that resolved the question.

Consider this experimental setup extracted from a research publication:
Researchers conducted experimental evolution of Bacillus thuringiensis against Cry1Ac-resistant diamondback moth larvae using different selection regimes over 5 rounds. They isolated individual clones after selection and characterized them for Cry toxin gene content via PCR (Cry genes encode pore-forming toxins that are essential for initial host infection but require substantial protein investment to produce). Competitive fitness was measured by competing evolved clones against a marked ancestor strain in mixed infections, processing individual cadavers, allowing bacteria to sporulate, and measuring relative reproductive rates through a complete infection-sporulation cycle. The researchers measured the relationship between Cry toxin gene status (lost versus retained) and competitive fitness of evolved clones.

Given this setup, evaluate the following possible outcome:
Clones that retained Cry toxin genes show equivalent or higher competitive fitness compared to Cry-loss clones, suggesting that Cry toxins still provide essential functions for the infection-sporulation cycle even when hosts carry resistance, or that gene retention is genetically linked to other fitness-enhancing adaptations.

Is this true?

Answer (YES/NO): NO